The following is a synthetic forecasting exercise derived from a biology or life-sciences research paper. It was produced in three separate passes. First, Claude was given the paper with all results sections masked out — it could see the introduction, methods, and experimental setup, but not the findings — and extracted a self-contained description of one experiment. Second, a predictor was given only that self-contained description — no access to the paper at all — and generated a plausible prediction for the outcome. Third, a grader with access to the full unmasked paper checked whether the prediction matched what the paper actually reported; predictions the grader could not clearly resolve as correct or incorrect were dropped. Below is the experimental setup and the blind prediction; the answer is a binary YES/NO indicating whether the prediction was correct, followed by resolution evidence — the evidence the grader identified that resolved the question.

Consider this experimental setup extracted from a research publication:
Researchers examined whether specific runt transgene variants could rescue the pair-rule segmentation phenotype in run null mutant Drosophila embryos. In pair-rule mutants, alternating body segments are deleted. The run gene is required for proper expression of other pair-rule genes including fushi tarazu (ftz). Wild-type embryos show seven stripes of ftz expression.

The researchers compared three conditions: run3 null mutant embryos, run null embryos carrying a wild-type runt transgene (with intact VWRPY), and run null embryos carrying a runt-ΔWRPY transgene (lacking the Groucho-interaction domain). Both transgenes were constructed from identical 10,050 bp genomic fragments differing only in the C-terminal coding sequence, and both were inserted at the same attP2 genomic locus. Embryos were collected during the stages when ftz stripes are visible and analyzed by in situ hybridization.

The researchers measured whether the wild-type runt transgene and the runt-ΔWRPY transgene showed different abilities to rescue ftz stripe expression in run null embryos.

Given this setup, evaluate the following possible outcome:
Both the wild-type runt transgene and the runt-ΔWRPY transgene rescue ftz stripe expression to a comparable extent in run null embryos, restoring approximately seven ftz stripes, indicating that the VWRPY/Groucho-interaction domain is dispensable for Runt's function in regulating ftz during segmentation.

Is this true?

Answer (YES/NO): NO